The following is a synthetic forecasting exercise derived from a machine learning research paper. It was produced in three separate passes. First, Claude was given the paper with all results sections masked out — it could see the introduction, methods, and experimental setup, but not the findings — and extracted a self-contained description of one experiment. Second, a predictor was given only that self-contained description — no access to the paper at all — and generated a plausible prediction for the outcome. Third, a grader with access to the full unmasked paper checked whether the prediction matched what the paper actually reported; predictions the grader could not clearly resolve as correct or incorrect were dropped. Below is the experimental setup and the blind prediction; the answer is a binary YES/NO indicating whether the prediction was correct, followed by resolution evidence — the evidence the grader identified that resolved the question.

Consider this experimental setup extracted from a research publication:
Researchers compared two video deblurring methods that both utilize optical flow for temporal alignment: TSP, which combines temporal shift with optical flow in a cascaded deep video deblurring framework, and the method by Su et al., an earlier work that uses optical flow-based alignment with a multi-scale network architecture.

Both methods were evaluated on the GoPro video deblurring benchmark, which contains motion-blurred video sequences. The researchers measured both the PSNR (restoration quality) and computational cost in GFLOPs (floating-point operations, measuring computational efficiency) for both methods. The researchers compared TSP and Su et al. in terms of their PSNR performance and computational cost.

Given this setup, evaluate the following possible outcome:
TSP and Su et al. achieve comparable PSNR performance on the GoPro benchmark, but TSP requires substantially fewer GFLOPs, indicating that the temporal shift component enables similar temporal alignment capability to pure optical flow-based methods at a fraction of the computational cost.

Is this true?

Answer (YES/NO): NO